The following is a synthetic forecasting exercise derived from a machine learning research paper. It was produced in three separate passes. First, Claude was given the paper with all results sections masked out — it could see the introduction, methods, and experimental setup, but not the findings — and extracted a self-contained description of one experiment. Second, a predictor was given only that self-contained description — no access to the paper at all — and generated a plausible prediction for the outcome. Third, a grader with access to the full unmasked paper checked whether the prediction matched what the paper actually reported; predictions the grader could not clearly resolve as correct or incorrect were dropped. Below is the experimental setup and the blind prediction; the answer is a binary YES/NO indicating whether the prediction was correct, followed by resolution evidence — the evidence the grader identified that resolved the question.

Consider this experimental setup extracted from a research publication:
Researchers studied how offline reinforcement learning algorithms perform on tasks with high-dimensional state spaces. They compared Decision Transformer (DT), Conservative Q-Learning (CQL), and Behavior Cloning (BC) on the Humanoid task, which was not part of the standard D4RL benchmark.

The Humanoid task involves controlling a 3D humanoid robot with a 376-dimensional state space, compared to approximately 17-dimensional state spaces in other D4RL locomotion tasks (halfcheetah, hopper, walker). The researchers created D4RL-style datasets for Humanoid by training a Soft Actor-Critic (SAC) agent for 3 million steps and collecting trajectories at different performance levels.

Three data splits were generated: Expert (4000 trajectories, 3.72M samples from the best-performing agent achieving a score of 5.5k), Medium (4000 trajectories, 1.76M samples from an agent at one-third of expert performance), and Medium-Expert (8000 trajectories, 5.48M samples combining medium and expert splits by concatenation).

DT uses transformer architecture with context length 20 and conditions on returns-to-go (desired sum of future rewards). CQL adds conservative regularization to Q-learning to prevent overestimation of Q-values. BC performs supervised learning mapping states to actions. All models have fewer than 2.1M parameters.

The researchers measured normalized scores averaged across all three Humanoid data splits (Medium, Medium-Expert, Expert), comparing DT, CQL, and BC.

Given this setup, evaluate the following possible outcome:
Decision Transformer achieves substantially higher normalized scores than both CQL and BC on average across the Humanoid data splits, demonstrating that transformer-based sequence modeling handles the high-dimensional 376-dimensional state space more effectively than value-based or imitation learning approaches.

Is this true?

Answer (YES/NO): NO